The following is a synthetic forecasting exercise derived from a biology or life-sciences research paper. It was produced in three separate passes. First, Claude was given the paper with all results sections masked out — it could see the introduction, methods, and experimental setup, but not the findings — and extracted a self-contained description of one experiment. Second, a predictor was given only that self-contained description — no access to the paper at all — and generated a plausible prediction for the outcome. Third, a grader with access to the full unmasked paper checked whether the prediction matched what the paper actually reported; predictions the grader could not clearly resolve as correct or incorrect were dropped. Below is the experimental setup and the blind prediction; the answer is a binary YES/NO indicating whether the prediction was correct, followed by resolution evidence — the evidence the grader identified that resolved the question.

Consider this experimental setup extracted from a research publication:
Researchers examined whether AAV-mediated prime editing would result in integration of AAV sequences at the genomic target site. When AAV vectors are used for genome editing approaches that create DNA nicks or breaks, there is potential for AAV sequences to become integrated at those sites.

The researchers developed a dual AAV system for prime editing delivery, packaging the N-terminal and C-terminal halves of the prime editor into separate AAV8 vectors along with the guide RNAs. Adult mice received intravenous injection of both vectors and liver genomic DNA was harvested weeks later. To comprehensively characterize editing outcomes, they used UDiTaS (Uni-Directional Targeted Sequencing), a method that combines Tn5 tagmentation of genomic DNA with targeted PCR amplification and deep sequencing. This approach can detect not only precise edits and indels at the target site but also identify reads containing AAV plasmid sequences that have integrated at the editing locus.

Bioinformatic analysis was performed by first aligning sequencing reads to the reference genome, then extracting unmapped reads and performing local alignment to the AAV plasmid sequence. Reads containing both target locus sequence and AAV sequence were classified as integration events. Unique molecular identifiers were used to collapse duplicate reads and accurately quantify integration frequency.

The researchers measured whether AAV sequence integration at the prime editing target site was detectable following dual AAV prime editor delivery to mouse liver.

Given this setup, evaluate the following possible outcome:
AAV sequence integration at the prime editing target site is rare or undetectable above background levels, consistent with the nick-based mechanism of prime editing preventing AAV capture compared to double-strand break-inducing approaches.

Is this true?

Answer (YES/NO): YES